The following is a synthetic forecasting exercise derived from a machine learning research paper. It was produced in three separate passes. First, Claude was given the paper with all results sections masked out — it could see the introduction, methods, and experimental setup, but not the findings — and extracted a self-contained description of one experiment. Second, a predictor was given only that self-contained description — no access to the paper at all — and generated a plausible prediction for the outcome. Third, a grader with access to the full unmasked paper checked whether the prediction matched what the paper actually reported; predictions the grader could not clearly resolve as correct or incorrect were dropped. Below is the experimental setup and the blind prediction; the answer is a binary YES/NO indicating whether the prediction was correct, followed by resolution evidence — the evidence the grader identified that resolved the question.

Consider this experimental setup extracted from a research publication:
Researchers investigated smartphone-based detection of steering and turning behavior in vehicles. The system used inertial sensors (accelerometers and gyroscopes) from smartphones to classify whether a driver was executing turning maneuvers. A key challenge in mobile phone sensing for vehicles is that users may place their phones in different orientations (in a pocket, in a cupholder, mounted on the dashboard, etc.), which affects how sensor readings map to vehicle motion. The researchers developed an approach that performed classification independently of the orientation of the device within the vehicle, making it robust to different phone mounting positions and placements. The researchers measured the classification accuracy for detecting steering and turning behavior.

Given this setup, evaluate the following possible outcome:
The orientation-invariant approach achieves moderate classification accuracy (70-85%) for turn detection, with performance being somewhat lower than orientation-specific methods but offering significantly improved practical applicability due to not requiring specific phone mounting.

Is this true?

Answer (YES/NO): NO